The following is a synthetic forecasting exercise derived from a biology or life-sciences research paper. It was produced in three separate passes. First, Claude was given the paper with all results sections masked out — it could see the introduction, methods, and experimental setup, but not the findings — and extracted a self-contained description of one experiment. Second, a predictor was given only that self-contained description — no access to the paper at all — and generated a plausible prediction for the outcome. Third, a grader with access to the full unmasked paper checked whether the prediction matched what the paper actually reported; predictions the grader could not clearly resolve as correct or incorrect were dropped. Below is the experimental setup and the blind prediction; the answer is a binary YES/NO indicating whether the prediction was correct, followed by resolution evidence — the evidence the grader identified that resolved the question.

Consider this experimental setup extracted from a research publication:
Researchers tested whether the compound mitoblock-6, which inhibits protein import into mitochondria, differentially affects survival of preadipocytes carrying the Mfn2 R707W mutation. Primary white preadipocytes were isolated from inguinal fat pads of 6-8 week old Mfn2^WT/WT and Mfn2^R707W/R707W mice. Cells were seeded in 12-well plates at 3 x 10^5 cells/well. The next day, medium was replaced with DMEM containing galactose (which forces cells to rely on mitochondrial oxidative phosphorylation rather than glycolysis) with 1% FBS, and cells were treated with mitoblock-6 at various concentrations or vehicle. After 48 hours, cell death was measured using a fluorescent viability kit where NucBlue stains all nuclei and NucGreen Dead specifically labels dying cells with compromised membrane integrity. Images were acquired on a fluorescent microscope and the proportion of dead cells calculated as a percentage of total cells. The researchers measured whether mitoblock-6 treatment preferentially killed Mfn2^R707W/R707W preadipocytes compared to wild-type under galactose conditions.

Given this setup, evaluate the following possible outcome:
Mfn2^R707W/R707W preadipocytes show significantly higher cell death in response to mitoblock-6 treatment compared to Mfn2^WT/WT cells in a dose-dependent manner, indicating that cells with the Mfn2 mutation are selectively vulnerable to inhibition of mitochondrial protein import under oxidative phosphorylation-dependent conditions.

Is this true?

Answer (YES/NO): NO